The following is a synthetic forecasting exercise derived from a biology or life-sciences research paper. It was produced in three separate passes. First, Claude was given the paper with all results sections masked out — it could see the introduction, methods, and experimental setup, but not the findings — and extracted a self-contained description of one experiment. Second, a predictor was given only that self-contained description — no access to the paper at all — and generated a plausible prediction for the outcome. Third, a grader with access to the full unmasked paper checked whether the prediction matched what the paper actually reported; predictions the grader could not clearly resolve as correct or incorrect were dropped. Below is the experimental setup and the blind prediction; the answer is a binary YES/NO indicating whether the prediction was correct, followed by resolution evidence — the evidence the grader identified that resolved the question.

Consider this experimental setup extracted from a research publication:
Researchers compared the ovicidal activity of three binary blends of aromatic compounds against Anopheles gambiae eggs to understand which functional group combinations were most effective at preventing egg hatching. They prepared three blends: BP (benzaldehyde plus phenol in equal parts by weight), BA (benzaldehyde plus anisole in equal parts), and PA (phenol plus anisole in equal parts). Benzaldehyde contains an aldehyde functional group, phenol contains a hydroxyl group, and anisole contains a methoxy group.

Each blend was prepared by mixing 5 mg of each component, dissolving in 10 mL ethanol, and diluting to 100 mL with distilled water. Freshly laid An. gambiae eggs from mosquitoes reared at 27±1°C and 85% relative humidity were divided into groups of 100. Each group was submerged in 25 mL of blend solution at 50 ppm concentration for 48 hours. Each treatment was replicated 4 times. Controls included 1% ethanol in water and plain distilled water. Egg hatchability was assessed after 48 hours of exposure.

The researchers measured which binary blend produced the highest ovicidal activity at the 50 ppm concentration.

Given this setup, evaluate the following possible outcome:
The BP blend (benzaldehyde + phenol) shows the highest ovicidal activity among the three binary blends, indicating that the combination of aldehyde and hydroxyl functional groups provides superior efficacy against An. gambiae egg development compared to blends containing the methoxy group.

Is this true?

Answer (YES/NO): YES